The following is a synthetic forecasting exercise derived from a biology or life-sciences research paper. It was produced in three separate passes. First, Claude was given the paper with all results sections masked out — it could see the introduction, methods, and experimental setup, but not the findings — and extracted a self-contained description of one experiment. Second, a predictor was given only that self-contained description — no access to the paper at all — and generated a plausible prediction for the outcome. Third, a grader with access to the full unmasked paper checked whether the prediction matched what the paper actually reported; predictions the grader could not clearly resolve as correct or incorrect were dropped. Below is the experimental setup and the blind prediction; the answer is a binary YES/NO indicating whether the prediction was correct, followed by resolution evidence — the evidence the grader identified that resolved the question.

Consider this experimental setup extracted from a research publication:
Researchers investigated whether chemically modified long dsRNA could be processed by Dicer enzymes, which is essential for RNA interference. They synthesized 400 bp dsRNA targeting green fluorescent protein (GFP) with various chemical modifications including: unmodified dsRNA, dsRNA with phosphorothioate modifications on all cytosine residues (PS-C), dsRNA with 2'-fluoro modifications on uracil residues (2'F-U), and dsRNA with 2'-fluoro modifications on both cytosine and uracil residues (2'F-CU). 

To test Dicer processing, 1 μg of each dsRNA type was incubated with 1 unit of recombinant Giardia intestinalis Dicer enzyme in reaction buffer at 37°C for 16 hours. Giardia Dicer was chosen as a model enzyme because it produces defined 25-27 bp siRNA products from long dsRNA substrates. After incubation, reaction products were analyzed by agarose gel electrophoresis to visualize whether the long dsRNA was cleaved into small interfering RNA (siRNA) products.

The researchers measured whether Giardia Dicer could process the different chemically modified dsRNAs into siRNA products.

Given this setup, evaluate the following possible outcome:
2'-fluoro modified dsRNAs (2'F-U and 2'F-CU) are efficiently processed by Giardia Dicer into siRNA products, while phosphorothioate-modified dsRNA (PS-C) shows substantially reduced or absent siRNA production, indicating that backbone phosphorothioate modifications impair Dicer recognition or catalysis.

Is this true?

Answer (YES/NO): NO